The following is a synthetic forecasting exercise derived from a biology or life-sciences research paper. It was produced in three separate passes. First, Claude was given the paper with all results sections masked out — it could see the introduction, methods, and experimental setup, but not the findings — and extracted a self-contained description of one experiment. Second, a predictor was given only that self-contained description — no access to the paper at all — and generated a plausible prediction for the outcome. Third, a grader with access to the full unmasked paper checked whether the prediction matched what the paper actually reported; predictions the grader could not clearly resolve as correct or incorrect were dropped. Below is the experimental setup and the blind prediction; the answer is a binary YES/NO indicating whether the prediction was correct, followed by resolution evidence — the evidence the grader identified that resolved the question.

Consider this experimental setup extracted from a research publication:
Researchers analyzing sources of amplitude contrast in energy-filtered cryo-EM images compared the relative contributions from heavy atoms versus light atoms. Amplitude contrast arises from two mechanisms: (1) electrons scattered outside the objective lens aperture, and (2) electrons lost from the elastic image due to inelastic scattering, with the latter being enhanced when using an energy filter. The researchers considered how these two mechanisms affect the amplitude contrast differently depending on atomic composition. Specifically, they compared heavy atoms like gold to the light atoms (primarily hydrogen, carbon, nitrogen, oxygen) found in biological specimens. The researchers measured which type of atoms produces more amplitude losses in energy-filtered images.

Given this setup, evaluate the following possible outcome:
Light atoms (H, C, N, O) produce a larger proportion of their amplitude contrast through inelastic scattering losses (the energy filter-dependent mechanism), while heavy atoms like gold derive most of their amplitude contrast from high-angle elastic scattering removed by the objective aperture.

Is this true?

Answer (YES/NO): YES